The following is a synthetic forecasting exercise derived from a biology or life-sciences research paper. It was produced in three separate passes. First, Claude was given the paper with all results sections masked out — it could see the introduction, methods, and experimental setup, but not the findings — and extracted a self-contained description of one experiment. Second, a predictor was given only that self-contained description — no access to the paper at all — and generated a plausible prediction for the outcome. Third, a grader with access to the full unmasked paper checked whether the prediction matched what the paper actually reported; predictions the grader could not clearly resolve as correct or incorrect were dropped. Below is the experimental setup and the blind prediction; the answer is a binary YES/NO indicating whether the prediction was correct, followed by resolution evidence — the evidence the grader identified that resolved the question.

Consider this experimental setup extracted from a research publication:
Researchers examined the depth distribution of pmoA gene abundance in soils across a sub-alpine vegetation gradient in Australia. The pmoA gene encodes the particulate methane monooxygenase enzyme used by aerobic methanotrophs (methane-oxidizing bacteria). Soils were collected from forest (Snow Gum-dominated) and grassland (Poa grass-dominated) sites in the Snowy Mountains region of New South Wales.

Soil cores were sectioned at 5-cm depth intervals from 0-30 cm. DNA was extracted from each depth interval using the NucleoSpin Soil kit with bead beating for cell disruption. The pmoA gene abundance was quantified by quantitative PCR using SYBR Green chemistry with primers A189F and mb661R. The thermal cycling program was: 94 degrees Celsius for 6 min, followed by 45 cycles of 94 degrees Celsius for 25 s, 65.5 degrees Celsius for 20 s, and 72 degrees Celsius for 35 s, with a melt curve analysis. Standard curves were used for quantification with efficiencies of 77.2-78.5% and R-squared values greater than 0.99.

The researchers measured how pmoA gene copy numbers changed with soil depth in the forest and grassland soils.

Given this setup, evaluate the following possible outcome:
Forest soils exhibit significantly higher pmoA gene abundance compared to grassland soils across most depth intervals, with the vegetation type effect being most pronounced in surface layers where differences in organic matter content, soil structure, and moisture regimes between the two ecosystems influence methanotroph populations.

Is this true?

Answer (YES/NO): NO